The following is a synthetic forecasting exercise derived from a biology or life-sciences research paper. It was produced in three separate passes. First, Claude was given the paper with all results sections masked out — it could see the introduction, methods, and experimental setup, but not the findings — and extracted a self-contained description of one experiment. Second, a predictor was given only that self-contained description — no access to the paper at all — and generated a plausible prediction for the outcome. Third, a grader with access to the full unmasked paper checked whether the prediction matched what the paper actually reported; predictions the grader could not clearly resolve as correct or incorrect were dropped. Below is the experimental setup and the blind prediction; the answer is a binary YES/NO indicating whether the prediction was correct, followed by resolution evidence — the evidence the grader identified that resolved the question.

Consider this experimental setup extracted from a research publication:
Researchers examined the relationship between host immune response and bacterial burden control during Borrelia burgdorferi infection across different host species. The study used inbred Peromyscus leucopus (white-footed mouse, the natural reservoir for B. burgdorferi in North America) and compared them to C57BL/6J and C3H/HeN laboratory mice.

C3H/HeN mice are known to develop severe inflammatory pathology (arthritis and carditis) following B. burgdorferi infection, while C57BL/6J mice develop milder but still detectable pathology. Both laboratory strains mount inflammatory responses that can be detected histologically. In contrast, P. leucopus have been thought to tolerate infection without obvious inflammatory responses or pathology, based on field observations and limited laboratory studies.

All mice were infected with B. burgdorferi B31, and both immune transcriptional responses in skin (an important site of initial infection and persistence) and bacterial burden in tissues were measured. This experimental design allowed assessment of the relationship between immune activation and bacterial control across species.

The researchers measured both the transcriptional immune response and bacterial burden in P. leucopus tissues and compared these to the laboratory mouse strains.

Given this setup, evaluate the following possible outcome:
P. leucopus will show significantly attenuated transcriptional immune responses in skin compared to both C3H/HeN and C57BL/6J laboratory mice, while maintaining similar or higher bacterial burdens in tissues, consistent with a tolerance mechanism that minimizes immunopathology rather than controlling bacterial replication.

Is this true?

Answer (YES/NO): NO